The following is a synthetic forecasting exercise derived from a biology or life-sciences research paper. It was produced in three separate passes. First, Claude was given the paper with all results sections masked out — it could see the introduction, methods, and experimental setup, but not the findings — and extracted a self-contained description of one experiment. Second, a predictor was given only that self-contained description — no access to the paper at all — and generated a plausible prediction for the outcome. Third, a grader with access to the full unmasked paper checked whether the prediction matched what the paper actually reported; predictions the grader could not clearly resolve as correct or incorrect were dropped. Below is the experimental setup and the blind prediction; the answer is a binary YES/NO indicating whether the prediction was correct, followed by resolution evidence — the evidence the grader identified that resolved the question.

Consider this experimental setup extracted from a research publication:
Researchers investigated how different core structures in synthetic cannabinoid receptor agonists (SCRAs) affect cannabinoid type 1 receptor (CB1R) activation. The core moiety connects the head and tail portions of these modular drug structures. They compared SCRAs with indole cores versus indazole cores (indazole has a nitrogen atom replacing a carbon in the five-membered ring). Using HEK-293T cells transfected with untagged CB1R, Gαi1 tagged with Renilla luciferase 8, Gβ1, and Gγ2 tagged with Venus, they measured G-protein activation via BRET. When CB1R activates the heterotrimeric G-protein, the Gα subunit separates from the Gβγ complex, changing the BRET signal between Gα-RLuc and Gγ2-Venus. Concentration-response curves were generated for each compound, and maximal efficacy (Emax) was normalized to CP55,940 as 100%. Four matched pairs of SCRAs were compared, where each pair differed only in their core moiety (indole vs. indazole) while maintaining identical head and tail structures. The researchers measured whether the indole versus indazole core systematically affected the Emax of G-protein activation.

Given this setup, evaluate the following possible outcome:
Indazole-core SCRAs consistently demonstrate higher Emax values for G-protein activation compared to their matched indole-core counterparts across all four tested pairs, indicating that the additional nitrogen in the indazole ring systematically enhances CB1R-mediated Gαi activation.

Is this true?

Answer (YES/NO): YES